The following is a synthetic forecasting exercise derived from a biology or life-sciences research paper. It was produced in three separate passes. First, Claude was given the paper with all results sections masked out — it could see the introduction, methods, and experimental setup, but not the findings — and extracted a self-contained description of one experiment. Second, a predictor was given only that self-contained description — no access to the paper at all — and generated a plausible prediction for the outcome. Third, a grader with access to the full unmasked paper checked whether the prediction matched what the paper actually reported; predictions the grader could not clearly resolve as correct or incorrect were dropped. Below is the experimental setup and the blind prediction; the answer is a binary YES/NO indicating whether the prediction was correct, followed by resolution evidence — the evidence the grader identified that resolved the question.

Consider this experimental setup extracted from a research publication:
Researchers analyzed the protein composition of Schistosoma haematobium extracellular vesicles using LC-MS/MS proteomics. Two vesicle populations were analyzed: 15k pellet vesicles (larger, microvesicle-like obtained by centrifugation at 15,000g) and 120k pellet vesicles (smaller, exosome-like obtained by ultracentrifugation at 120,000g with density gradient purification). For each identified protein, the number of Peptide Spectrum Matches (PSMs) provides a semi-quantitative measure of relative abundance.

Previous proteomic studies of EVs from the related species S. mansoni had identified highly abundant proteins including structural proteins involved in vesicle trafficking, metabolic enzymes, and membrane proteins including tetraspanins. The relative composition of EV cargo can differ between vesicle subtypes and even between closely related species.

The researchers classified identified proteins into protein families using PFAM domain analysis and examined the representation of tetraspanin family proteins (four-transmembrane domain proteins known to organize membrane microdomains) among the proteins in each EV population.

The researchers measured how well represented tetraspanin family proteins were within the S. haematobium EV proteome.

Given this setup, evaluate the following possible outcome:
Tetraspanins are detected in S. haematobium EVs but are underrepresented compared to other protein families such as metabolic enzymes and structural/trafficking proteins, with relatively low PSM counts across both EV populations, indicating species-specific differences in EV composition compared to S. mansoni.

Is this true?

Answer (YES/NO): NO